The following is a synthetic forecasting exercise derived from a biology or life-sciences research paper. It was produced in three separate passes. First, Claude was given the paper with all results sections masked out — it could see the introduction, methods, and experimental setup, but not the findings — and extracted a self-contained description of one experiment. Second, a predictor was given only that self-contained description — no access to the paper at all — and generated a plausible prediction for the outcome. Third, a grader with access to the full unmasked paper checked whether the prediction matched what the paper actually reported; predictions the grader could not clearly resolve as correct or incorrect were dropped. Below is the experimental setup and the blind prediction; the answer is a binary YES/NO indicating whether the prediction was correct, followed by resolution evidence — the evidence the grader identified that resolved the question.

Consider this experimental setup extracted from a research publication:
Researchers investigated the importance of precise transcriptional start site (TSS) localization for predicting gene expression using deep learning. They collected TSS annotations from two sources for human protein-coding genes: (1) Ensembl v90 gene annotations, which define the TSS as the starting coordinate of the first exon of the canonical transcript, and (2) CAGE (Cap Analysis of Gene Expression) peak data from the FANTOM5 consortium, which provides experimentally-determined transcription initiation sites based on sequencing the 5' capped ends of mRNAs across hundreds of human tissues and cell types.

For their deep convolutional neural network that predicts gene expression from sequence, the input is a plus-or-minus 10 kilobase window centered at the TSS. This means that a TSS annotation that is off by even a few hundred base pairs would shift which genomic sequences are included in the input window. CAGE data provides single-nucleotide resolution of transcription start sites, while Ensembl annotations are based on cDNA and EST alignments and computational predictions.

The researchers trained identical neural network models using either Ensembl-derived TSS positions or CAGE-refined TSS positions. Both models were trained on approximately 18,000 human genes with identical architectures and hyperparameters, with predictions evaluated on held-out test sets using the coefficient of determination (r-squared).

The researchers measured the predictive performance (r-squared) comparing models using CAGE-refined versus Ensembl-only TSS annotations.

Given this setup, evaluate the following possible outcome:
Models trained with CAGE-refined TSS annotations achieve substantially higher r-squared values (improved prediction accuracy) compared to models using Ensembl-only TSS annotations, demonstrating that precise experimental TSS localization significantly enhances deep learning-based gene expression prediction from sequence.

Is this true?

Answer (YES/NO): NO